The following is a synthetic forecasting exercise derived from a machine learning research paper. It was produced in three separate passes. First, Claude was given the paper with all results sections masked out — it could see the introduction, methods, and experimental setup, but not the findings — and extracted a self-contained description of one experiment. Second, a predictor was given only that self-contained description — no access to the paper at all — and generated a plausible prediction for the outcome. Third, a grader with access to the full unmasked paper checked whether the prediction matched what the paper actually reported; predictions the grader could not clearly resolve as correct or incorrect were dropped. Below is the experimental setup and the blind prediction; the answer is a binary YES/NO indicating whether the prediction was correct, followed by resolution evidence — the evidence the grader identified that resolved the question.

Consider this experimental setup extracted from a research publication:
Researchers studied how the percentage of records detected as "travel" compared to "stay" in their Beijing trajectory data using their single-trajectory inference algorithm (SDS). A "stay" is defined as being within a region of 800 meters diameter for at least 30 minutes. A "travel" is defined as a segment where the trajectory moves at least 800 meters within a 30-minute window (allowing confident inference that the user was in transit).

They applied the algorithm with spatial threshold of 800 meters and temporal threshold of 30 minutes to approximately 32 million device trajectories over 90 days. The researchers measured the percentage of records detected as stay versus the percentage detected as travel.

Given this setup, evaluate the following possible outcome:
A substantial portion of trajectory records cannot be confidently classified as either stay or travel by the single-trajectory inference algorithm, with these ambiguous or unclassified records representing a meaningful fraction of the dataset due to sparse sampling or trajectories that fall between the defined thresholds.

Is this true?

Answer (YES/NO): YES